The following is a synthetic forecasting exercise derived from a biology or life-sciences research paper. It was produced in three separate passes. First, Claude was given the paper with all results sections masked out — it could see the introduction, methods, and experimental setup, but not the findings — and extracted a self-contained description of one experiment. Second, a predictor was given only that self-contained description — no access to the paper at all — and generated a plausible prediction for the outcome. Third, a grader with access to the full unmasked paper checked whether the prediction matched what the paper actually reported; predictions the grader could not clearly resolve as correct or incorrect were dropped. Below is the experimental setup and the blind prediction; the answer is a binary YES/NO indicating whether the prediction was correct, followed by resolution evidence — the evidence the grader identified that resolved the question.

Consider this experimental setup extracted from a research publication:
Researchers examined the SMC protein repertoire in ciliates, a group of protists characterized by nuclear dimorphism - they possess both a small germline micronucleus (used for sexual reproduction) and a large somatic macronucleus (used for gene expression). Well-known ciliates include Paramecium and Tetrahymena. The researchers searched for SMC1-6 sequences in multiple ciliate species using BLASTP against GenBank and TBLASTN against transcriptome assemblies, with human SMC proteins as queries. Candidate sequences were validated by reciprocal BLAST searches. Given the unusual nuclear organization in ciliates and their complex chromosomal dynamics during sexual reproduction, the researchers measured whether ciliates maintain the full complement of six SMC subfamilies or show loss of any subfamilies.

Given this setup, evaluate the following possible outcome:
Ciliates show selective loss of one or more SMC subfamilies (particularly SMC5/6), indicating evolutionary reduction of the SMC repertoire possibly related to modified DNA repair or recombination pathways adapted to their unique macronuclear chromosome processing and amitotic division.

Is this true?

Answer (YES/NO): YES